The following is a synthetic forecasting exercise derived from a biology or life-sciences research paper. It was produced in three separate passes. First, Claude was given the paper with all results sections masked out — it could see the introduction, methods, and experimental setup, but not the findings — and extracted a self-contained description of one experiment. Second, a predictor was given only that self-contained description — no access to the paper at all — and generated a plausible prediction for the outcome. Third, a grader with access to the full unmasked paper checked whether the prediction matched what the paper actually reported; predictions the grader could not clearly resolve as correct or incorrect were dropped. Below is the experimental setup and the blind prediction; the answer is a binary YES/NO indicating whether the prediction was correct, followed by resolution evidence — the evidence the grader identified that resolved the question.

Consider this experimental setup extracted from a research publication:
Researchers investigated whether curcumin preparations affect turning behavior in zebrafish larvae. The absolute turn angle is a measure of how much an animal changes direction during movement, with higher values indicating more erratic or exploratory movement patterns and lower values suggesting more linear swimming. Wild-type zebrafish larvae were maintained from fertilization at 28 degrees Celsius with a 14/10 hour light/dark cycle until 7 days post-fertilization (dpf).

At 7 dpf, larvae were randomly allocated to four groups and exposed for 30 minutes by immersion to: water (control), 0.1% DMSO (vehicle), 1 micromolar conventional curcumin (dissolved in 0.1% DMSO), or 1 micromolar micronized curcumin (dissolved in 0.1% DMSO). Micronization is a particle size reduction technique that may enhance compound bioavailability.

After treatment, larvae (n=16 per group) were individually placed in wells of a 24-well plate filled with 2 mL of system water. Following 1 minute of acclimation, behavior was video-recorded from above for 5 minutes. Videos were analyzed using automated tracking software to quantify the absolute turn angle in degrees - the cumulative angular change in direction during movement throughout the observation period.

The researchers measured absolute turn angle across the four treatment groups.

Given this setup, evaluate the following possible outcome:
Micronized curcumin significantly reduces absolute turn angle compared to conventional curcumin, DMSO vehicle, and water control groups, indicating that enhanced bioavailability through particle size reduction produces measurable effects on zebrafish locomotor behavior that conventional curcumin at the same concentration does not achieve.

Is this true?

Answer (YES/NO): NO